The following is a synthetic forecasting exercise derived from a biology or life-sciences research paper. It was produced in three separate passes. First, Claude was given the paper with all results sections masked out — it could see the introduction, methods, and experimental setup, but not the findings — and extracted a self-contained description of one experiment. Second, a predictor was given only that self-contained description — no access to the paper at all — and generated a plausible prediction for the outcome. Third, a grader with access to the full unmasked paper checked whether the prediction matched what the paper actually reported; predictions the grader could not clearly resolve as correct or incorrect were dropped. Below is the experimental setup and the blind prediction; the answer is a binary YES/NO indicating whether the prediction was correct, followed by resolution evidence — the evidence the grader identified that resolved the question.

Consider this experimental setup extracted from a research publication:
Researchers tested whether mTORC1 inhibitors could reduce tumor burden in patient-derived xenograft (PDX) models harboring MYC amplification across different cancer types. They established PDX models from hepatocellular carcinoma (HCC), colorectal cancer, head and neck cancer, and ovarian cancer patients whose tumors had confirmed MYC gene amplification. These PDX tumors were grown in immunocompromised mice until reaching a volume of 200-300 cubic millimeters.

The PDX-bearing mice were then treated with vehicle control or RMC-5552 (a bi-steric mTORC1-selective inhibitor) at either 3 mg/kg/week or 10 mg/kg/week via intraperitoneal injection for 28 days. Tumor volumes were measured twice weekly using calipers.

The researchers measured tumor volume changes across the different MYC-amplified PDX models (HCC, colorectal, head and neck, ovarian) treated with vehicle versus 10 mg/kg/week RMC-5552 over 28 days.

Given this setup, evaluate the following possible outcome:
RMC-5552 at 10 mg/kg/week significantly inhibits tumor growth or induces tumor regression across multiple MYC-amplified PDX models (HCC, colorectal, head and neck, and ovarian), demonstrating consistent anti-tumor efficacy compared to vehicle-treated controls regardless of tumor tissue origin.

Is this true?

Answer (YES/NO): YES